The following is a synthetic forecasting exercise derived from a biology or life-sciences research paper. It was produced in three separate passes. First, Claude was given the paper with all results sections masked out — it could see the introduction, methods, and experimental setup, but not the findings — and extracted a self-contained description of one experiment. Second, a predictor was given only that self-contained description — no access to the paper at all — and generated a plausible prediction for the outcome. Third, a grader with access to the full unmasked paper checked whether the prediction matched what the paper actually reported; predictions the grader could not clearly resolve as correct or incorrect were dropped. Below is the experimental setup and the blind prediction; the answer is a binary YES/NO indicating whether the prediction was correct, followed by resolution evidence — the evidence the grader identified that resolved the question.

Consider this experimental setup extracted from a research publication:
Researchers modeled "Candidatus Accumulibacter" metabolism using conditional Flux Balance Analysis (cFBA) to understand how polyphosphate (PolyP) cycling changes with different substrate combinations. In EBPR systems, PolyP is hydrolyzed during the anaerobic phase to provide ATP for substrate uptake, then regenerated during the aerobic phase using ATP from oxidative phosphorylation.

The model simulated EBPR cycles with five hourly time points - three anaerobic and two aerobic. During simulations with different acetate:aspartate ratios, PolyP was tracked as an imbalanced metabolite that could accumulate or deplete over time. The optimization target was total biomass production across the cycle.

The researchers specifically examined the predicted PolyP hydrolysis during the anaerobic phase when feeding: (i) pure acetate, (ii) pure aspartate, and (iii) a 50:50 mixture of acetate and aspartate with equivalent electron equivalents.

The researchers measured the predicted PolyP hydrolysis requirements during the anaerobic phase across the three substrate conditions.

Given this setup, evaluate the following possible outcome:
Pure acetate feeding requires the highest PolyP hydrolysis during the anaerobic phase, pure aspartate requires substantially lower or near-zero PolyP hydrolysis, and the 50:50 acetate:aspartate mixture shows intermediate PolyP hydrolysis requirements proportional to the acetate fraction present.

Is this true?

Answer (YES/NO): NO